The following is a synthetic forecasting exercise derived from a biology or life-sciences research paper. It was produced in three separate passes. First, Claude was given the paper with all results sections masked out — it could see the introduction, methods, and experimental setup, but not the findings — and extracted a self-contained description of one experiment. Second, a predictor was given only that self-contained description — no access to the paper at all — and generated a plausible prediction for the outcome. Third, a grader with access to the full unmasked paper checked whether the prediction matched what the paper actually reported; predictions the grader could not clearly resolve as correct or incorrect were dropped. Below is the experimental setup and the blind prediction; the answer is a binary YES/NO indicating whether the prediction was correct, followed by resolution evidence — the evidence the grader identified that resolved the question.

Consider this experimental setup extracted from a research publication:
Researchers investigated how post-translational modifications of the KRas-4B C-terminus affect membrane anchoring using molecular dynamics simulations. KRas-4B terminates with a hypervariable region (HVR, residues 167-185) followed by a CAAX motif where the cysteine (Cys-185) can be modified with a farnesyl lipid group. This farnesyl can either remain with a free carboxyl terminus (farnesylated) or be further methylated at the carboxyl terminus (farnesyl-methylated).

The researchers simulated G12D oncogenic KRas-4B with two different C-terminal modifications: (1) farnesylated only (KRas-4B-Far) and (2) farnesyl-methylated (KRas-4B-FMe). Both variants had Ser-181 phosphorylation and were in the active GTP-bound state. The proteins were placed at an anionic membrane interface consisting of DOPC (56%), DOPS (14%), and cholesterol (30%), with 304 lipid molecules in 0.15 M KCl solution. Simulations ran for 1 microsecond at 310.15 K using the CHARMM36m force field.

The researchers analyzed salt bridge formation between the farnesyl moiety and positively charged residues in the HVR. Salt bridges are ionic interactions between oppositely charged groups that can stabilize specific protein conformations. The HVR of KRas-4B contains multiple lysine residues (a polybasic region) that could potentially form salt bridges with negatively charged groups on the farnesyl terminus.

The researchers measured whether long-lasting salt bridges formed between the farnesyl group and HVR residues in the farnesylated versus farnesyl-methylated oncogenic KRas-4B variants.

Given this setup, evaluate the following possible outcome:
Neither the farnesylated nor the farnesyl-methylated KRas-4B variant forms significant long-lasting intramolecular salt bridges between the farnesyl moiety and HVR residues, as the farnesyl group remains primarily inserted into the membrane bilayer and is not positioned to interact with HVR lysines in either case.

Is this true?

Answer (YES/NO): NO